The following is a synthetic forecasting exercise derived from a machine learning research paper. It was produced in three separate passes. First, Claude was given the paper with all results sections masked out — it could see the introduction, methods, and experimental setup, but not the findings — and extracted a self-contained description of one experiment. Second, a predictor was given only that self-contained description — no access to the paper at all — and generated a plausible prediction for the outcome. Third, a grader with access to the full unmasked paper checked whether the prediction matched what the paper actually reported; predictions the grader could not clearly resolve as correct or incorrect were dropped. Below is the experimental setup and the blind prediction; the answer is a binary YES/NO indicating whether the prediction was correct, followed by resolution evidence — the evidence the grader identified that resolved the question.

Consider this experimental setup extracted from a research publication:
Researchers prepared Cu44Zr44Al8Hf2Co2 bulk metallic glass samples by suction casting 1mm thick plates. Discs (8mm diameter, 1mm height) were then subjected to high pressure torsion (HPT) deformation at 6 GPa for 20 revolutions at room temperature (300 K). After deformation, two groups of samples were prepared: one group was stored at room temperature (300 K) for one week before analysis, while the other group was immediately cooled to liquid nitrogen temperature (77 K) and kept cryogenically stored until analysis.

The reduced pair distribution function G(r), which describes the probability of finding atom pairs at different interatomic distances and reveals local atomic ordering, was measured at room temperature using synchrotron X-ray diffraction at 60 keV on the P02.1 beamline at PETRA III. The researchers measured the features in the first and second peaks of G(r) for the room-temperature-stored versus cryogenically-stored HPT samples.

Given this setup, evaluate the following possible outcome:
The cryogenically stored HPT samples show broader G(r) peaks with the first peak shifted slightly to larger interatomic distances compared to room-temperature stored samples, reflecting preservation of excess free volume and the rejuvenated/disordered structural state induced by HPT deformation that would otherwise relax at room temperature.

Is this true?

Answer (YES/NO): NO